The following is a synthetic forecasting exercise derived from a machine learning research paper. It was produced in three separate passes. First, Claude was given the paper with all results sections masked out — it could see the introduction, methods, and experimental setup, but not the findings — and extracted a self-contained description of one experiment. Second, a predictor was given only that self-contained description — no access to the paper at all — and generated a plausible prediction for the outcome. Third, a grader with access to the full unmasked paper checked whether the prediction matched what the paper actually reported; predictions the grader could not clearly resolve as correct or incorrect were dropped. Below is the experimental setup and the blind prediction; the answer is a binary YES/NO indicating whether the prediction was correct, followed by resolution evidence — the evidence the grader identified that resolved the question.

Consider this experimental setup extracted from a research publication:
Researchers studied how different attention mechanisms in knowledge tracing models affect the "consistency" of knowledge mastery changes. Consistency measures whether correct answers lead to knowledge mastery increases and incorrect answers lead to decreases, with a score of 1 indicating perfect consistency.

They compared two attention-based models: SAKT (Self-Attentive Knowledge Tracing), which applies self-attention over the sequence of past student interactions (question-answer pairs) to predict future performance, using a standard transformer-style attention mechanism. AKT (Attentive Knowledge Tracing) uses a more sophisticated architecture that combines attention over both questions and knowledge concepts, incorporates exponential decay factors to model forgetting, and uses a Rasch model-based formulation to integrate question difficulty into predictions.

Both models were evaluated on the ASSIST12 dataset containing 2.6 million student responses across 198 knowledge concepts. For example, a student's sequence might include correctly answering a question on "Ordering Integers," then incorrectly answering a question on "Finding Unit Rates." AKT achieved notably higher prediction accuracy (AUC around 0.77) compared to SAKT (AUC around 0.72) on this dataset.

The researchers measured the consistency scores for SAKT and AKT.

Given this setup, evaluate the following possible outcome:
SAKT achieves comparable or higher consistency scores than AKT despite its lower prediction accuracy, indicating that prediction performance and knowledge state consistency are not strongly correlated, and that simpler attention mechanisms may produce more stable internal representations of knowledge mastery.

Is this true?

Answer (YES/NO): YES